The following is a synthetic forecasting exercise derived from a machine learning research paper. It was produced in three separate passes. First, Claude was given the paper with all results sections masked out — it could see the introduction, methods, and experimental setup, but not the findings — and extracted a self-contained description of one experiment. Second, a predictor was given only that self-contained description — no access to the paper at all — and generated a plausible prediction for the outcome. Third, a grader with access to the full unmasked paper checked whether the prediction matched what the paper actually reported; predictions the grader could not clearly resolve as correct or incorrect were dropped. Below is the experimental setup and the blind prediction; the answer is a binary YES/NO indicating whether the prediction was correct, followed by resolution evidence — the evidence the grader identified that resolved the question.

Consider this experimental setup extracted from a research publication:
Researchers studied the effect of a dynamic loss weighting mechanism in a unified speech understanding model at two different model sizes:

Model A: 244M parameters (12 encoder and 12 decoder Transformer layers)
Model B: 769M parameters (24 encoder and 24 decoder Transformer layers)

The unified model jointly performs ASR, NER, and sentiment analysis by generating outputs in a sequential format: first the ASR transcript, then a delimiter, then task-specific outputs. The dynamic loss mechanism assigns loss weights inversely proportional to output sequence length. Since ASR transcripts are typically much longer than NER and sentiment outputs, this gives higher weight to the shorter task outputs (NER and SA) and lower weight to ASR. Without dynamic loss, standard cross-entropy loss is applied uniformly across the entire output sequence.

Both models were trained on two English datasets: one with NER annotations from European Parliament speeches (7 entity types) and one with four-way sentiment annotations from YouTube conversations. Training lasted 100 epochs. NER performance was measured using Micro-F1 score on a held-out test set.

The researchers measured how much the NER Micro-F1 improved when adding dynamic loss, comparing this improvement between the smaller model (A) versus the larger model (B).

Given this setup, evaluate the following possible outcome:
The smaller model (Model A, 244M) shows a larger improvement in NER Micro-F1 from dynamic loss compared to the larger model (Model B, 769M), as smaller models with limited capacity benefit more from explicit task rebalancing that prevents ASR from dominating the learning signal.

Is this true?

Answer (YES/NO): YES